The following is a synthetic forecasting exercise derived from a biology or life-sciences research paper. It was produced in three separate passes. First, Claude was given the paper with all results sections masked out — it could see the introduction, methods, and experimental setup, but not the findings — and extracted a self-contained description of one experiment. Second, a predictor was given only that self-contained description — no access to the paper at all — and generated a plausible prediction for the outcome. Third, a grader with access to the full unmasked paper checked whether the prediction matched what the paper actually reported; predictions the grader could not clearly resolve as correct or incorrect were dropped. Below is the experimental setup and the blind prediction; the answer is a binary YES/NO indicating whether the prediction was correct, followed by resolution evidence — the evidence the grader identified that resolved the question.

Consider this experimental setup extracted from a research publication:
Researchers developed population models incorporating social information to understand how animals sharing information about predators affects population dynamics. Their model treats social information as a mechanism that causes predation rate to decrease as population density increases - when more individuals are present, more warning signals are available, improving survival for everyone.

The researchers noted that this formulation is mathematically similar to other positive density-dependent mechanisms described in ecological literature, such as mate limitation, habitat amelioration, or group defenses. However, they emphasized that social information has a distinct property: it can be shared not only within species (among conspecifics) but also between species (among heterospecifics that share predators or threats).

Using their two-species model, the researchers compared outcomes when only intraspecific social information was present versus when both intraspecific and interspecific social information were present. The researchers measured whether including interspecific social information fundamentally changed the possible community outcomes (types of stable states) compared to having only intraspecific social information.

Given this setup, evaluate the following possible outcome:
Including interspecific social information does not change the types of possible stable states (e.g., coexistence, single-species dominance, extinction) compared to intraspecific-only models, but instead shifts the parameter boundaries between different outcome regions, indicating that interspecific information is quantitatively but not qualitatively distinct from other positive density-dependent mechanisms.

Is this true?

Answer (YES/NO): NO